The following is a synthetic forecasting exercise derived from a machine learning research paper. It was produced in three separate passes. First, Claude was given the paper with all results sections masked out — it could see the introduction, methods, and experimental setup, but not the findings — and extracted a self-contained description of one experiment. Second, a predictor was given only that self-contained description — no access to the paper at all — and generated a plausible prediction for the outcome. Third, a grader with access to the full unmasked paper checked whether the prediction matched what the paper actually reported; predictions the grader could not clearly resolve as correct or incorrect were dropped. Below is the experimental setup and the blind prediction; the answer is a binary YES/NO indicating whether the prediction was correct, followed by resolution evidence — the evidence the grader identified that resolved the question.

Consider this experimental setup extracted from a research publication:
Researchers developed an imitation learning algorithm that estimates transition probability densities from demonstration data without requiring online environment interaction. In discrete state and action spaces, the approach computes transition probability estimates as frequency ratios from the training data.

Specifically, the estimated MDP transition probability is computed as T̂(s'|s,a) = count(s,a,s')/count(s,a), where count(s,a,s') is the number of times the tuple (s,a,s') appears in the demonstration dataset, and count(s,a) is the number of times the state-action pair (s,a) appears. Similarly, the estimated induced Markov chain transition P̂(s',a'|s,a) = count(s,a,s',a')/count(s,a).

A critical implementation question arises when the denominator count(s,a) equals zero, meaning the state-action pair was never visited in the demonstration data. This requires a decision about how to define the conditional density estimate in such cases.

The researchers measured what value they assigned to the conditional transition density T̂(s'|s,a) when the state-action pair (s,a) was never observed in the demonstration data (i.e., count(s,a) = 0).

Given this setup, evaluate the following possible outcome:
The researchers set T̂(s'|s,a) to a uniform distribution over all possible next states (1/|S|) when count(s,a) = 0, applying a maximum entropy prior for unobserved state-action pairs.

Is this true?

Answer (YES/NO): YES